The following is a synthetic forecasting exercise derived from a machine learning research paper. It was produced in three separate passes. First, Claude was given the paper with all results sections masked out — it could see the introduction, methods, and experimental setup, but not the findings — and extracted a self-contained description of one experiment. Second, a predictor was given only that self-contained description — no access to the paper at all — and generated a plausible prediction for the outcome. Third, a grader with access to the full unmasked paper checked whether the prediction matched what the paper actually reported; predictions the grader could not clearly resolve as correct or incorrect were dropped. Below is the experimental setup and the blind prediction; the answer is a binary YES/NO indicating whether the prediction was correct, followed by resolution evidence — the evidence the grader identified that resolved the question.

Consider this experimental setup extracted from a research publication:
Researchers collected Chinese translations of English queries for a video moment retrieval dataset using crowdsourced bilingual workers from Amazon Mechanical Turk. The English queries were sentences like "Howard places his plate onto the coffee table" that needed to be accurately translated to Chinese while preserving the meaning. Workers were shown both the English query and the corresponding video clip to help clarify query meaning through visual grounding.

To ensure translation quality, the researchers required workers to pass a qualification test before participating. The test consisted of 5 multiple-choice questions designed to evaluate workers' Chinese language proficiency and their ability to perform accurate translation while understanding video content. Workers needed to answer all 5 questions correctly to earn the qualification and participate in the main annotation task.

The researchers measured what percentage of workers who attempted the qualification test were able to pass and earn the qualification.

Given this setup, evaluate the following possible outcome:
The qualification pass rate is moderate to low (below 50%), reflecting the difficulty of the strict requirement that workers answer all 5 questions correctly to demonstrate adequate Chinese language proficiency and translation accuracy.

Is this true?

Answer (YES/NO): YES